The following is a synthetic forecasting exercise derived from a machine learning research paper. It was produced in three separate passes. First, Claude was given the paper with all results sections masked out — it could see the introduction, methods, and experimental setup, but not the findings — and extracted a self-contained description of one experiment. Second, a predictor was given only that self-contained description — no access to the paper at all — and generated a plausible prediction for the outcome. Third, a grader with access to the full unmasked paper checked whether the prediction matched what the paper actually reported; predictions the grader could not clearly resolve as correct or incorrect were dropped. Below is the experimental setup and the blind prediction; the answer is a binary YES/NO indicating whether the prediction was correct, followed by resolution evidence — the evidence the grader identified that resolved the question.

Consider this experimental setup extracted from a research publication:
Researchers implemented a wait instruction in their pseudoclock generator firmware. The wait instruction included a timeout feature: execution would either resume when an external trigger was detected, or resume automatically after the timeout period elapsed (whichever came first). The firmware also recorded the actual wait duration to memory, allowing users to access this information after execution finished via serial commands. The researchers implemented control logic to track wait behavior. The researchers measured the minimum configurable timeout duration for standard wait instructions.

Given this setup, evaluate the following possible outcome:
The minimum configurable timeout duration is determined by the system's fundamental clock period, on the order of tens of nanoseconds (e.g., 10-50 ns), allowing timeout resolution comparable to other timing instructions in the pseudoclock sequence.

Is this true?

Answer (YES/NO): YES